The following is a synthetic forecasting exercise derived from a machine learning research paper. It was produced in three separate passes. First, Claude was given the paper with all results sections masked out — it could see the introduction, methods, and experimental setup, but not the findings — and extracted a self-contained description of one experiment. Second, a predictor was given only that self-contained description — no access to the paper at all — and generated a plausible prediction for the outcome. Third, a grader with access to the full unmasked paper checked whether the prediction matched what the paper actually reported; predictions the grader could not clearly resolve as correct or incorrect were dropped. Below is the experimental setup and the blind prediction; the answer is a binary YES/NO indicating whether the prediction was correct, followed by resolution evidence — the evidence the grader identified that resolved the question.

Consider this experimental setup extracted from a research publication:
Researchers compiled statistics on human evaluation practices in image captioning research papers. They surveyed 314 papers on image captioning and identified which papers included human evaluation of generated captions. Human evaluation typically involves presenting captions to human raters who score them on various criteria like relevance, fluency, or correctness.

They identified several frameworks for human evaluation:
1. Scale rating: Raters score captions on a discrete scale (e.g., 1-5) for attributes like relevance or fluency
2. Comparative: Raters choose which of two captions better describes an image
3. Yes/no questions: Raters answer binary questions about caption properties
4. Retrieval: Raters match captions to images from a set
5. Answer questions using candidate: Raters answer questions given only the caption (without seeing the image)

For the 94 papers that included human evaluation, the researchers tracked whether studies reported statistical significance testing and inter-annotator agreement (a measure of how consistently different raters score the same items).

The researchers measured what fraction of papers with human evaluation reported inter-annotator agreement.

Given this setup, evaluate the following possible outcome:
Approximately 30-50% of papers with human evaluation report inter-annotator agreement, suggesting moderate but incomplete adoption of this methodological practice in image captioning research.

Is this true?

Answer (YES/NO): NO